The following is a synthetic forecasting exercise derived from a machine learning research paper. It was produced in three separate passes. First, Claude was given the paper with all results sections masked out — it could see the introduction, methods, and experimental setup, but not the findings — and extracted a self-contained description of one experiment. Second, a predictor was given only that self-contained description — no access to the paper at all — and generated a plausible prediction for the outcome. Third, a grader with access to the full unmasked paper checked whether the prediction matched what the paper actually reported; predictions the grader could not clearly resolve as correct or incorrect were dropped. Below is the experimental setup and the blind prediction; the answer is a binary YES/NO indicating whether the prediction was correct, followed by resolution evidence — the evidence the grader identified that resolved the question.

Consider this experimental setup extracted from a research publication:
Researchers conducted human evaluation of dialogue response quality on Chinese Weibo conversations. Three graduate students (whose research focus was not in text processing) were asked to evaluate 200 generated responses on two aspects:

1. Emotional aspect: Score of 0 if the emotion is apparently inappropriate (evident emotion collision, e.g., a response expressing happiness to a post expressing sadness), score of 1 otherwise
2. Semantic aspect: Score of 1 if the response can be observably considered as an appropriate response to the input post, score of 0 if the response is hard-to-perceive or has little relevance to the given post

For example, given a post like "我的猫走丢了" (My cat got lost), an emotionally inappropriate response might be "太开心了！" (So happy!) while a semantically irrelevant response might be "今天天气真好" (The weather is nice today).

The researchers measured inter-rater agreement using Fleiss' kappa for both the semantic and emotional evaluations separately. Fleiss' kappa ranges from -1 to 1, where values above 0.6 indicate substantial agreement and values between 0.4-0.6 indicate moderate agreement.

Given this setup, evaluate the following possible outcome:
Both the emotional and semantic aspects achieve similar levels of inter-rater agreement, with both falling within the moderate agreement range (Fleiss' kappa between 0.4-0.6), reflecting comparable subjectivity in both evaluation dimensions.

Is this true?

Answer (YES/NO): NO